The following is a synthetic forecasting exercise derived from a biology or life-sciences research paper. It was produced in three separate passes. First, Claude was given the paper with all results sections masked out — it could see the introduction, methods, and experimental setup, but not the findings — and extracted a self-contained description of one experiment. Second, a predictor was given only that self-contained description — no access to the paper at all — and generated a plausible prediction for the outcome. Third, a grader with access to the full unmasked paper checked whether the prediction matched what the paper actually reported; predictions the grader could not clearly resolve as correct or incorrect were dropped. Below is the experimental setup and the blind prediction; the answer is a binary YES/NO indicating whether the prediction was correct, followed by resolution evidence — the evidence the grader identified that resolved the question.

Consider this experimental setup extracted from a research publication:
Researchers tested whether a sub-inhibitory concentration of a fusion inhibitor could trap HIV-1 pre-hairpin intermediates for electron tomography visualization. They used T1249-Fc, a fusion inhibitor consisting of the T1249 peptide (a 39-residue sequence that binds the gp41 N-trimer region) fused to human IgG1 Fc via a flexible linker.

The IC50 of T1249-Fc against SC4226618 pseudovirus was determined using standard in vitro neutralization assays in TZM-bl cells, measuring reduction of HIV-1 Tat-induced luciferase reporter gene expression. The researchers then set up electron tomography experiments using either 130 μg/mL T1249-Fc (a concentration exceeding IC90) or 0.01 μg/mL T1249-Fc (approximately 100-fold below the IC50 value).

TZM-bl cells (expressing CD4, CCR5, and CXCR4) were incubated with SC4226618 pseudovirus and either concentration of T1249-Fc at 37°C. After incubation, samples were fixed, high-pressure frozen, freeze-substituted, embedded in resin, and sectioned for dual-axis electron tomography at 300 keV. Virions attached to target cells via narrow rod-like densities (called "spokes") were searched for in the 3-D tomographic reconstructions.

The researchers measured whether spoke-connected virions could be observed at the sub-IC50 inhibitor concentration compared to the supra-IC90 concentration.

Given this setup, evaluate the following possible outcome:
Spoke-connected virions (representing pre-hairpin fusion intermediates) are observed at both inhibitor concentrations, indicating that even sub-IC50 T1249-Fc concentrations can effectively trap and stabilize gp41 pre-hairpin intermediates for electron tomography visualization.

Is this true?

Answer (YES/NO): NO